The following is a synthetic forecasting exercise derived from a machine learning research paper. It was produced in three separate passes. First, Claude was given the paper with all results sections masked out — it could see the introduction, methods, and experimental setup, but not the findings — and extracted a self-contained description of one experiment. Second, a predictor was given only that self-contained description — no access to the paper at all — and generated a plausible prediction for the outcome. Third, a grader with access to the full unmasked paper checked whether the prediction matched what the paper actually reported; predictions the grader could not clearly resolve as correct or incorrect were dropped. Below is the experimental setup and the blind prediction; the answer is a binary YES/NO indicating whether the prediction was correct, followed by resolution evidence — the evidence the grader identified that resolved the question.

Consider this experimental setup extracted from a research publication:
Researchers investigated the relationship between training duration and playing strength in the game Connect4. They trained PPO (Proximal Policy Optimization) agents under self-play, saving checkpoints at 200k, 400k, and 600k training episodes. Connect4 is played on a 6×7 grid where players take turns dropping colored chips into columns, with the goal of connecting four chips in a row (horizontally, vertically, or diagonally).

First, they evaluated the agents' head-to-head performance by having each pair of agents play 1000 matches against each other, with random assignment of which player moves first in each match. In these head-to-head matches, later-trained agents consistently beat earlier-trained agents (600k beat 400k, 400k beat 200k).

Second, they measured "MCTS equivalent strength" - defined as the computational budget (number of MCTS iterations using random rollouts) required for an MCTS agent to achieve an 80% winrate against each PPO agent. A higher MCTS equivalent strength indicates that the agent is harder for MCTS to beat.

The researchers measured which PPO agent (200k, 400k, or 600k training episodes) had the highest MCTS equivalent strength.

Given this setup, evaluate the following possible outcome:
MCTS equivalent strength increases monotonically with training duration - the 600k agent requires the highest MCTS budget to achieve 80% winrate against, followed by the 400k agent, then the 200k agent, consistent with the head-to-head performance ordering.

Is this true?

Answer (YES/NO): NO